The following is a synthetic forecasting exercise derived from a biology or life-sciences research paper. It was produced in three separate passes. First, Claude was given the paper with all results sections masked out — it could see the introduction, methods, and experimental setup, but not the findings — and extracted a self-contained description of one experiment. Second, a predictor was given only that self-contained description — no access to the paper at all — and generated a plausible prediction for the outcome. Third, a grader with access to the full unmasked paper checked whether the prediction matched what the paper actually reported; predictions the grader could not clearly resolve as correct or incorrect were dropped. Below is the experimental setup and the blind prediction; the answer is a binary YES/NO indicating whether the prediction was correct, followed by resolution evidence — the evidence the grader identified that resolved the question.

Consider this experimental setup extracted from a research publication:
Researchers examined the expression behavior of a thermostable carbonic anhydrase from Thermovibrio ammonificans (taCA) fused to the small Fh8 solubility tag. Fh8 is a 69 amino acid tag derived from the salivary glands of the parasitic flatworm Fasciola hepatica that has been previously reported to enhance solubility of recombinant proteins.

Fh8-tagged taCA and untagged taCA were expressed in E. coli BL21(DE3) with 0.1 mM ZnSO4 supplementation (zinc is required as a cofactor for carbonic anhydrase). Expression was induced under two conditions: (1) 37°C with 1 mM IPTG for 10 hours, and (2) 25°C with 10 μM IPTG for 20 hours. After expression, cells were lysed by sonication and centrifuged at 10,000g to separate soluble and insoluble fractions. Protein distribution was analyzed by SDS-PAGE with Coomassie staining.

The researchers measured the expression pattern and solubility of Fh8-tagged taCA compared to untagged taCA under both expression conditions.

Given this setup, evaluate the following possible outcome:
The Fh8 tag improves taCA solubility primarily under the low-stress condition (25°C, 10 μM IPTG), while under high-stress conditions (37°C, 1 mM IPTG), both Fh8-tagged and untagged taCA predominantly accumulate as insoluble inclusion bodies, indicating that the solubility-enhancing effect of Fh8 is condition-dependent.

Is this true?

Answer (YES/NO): NO